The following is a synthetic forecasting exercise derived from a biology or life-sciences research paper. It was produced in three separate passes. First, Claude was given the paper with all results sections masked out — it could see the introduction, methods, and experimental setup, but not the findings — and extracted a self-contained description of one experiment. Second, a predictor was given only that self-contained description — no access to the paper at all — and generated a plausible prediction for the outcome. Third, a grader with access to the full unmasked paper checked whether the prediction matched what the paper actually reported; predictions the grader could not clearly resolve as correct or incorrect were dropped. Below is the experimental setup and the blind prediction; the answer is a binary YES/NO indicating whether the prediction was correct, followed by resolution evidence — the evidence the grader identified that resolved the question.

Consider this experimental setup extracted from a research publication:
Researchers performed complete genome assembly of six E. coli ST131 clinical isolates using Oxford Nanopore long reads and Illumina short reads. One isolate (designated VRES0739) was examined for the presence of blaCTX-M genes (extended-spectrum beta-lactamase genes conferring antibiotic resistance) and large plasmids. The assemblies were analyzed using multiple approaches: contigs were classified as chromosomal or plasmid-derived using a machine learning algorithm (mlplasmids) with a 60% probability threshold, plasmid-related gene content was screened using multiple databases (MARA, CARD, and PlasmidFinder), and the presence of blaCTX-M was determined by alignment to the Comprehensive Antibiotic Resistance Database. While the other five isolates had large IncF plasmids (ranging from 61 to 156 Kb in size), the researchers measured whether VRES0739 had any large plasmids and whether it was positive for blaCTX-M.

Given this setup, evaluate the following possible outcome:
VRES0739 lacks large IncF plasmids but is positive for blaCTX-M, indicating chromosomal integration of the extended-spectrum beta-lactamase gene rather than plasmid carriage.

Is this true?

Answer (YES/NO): NO